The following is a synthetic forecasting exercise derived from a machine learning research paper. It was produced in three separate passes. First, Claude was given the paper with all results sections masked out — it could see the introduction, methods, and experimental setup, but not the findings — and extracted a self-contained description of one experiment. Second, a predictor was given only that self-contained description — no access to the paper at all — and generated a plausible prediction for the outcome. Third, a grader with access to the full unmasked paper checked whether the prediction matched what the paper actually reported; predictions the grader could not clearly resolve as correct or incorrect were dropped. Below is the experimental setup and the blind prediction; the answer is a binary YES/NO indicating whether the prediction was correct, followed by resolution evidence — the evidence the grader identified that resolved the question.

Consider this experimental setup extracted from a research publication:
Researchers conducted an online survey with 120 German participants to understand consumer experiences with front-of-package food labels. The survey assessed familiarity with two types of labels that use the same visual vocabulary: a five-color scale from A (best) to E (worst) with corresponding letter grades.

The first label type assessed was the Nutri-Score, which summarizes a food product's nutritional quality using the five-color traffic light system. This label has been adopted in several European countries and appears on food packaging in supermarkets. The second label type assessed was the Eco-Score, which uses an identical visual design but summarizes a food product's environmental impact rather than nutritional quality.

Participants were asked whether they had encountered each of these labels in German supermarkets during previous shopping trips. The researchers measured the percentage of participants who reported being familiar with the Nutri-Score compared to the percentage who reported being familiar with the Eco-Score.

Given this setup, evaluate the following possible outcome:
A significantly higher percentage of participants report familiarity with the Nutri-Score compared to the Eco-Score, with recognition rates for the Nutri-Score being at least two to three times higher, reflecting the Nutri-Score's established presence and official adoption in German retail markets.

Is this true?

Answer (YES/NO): YES